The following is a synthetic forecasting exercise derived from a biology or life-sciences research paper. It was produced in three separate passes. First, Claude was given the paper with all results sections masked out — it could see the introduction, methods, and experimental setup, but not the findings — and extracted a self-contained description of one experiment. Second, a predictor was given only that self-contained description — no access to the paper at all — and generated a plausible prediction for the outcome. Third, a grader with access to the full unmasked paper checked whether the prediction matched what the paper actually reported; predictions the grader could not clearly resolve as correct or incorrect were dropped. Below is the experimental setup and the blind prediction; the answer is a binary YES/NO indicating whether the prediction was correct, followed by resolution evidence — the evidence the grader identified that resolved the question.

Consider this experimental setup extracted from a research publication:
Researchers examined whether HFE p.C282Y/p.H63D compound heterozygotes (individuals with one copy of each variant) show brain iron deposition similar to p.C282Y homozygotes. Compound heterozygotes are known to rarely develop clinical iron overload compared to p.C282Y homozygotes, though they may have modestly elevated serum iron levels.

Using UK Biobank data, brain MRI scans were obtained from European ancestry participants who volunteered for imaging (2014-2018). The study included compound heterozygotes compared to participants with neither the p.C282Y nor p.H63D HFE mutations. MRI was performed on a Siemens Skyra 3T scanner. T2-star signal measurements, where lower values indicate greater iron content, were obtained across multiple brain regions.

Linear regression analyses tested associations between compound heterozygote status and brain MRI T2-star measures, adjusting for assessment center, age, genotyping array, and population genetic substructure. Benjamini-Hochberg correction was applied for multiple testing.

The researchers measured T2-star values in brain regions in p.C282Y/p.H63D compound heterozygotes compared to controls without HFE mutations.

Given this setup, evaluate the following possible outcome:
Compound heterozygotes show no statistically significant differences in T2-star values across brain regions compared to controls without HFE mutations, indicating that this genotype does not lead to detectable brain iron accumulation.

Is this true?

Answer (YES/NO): NO